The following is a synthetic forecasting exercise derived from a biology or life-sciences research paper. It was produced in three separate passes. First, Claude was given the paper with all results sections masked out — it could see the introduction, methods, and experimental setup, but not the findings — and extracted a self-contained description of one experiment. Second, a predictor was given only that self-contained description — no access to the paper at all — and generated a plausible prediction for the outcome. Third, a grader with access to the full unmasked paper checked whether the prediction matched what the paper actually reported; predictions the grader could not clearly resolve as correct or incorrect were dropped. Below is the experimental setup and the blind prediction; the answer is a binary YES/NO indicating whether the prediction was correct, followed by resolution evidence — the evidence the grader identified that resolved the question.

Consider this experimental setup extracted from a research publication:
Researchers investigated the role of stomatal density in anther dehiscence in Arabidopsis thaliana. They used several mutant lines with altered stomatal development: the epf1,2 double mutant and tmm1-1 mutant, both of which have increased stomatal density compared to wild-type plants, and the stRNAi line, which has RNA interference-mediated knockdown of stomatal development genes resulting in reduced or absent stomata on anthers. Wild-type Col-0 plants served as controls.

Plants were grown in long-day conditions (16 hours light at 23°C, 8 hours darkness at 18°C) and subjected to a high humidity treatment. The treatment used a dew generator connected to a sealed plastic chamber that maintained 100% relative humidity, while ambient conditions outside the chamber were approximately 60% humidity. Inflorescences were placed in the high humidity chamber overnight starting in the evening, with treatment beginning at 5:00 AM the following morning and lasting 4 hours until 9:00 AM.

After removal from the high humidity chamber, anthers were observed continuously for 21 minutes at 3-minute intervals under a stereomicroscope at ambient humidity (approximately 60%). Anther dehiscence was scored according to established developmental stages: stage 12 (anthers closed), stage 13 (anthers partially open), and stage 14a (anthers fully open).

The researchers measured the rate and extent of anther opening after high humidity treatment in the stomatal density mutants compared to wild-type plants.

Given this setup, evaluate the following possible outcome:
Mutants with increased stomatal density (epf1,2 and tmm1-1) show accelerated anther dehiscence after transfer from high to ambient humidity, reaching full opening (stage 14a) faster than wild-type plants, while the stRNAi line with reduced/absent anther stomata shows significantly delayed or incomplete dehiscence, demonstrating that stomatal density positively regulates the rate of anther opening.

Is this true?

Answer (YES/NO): YES